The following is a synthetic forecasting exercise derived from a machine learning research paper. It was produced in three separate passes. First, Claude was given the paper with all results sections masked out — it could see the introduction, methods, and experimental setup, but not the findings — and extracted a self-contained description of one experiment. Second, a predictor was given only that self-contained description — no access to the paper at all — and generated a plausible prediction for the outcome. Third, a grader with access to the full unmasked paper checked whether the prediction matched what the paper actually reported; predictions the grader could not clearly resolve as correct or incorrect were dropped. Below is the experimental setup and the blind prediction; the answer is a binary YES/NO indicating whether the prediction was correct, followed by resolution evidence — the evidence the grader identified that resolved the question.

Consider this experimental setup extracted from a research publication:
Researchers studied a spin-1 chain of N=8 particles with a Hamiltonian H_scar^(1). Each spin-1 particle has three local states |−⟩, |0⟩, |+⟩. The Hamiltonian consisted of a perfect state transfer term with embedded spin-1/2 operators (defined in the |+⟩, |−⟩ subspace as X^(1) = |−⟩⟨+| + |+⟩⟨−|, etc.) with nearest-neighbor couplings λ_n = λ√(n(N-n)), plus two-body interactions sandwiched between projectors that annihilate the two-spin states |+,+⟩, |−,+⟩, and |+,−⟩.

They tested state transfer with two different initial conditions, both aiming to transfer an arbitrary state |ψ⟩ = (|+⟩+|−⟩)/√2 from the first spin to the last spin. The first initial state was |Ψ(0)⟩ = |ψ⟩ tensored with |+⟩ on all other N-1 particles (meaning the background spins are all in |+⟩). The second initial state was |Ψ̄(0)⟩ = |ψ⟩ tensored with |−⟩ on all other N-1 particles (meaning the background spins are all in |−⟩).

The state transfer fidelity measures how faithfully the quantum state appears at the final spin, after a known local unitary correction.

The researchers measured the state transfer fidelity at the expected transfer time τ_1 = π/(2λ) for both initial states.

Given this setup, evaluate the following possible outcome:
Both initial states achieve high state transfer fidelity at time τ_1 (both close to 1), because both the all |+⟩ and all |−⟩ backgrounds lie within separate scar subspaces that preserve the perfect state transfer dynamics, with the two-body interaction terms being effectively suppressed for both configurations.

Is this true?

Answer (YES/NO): NO